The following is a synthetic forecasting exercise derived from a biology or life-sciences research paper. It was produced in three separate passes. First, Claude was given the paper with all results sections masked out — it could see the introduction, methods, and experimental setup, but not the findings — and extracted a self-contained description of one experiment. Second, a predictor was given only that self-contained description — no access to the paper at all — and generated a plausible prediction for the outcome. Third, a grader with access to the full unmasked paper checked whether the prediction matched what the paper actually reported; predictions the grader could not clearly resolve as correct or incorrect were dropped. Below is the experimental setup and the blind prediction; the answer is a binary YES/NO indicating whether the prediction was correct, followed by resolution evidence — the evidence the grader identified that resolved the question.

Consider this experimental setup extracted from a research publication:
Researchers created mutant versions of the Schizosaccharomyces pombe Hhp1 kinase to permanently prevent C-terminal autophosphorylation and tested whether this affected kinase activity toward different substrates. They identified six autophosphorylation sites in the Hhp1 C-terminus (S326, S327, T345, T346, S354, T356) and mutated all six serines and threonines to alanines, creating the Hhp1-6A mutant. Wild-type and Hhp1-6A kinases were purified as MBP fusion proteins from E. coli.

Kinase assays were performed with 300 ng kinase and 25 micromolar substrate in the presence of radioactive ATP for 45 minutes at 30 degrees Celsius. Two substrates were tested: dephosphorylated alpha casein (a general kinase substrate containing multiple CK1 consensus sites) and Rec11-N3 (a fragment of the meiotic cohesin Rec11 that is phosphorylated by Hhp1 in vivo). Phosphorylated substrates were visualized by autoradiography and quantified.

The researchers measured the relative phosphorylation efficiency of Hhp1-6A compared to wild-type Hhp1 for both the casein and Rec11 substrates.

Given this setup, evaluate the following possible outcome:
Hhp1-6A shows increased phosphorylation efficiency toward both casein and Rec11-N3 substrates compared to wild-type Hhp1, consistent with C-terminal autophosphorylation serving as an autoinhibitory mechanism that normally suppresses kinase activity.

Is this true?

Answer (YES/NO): YES